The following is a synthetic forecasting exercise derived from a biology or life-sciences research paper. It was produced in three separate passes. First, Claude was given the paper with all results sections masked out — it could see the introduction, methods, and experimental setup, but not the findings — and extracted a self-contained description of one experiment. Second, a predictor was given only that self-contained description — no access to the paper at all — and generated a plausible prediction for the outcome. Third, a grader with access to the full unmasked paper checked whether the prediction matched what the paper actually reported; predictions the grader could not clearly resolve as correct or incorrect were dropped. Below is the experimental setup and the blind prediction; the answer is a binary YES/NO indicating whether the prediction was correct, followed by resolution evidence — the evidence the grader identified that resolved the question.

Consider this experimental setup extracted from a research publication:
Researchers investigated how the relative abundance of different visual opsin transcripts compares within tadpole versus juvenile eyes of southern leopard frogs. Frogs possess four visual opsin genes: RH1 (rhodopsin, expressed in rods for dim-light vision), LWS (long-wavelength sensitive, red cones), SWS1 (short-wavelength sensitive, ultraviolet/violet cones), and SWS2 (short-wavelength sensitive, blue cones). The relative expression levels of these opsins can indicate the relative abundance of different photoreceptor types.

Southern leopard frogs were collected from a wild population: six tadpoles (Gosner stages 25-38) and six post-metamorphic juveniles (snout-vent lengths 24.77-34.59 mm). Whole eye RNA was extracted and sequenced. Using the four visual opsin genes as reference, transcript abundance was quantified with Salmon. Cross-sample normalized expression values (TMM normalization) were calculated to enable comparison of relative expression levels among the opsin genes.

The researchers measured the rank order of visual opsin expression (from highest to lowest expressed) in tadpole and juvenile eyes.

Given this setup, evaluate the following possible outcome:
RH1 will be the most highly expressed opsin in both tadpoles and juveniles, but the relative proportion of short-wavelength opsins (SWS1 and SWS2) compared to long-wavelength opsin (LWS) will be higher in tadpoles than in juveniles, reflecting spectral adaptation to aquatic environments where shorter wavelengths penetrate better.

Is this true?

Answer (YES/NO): NO